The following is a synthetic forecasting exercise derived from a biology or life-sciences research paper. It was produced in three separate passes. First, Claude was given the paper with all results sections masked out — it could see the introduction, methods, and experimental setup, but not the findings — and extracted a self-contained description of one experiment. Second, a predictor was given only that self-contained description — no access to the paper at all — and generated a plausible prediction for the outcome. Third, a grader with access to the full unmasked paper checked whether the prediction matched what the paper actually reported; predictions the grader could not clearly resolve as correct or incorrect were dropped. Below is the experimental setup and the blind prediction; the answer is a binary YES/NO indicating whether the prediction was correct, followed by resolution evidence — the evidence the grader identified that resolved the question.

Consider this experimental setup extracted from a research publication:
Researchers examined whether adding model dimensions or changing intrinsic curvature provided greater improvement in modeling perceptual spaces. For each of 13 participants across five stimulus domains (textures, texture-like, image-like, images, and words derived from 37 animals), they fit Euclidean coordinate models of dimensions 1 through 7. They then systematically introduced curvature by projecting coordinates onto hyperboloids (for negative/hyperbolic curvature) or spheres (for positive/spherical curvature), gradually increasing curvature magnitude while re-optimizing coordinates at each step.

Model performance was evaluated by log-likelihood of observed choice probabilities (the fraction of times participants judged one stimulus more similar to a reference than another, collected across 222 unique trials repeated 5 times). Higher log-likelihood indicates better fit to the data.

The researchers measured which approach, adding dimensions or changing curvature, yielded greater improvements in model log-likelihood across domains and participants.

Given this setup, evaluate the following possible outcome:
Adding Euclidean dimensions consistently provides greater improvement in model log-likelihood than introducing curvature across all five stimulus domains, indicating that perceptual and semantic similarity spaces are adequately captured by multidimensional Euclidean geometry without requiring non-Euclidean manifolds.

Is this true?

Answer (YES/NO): YES